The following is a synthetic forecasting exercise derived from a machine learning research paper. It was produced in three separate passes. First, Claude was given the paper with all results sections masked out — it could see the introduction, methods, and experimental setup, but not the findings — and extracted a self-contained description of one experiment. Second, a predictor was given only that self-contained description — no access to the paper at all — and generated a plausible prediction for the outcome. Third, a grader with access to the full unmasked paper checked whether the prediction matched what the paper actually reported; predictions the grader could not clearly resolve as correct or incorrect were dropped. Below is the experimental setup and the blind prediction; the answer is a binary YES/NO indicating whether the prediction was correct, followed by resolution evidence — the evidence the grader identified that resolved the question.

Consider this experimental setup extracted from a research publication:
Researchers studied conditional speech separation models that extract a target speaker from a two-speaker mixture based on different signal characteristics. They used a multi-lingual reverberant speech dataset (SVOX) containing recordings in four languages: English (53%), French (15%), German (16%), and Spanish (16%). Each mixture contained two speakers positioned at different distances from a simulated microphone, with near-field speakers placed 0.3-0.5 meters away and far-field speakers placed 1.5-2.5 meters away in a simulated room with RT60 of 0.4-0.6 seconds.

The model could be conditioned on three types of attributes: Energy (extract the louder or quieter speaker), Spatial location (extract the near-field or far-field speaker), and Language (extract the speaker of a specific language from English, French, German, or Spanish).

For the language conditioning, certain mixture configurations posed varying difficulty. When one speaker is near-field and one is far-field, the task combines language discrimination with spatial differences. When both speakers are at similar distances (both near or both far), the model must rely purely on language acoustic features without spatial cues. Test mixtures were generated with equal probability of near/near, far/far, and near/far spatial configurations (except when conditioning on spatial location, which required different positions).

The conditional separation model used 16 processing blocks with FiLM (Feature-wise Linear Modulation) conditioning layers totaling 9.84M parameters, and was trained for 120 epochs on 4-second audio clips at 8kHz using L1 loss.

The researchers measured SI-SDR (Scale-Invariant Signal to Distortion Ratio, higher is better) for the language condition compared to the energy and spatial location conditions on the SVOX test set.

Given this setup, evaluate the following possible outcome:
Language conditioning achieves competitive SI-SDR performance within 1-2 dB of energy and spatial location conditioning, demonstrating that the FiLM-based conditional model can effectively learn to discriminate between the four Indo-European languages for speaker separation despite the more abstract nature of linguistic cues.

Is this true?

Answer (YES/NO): NO